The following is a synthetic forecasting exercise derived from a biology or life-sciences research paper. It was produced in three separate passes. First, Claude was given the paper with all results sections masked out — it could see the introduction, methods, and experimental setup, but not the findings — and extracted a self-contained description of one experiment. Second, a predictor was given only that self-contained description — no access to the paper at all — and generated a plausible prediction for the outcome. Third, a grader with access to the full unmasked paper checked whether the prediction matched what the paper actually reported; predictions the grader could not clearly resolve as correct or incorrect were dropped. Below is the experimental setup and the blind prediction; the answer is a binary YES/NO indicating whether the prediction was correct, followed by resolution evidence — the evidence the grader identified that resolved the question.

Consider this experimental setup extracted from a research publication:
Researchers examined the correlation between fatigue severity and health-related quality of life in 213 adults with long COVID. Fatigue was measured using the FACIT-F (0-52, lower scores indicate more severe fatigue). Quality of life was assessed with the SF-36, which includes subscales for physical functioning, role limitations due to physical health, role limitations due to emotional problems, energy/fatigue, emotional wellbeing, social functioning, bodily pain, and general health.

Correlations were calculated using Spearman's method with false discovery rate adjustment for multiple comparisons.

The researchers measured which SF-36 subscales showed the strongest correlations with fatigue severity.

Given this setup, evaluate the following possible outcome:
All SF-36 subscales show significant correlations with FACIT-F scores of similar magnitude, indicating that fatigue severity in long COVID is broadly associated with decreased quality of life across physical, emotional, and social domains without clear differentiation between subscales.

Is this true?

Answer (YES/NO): NO